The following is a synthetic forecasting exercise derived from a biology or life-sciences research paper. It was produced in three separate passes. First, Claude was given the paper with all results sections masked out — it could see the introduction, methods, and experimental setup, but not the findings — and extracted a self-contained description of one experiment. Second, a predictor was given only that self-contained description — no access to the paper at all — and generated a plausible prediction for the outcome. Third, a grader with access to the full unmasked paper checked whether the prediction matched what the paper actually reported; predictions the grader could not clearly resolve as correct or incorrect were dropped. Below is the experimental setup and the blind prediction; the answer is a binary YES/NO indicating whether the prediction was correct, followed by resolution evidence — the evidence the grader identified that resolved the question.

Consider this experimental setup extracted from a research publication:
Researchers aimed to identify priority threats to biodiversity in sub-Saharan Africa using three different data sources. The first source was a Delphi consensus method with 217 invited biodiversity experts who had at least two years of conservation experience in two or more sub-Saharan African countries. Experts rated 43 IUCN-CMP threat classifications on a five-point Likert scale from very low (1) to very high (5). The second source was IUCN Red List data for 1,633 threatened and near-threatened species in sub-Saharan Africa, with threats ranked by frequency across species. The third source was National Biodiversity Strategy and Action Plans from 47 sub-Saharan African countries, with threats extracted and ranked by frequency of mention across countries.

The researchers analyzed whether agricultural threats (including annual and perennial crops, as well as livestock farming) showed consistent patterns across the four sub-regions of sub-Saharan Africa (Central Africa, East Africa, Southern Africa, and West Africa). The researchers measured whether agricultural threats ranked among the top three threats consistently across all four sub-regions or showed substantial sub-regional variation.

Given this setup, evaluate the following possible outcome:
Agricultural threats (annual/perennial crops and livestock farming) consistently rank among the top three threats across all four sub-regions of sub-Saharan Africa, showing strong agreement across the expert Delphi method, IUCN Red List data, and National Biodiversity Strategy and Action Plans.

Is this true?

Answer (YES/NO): YES